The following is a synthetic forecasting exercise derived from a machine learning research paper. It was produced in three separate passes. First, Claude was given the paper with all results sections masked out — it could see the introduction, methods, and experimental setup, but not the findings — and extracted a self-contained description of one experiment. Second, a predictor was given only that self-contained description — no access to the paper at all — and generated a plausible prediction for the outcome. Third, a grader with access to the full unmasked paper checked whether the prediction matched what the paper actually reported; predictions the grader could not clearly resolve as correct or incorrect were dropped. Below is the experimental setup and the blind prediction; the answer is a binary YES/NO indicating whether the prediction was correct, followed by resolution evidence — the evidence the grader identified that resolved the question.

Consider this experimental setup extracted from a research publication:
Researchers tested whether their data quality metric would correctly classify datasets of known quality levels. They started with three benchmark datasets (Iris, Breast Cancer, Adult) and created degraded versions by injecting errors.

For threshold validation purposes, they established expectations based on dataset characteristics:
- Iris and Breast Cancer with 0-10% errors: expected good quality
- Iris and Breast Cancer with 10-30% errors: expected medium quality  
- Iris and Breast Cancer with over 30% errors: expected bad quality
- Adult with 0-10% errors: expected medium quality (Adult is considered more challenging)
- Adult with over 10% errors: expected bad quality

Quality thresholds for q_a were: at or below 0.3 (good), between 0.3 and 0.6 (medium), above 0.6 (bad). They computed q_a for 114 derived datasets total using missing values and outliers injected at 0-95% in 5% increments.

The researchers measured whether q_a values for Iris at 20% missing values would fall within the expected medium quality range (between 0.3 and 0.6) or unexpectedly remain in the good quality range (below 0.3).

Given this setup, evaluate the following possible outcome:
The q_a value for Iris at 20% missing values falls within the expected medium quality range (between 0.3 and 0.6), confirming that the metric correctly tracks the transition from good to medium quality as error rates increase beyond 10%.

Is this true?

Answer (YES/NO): NO